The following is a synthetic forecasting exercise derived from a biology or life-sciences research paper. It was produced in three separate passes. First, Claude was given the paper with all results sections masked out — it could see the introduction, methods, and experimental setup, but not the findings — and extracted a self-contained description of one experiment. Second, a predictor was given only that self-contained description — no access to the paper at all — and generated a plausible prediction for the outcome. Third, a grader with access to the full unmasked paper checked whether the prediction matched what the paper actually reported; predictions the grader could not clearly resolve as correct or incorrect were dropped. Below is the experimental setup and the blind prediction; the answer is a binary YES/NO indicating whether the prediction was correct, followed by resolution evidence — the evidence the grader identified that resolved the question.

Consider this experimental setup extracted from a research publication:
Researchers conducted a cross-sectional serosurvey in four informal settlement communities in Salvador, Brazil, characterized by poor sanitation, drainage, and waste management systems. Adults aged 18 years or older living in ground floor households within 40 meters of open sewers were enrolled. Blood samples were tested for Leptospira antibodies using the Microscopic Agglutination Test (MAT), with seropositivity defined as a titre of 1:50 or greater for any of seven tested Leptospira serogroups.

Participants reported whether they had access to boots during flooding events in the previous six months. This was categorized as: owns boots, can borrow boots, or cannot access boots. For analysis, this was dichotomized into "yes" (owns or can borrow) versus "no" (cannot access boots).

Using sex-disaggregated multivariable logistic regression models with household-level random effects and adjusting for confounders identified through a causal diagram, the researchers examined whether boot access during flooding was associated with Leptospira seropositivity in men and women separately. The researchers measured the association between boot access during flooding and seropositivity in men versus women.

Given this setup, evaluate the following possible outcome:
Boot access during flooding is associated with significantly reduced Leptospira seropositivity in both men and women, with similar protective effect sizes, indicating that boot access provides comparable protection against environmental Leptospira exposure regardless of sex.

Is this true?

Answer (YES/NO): NO